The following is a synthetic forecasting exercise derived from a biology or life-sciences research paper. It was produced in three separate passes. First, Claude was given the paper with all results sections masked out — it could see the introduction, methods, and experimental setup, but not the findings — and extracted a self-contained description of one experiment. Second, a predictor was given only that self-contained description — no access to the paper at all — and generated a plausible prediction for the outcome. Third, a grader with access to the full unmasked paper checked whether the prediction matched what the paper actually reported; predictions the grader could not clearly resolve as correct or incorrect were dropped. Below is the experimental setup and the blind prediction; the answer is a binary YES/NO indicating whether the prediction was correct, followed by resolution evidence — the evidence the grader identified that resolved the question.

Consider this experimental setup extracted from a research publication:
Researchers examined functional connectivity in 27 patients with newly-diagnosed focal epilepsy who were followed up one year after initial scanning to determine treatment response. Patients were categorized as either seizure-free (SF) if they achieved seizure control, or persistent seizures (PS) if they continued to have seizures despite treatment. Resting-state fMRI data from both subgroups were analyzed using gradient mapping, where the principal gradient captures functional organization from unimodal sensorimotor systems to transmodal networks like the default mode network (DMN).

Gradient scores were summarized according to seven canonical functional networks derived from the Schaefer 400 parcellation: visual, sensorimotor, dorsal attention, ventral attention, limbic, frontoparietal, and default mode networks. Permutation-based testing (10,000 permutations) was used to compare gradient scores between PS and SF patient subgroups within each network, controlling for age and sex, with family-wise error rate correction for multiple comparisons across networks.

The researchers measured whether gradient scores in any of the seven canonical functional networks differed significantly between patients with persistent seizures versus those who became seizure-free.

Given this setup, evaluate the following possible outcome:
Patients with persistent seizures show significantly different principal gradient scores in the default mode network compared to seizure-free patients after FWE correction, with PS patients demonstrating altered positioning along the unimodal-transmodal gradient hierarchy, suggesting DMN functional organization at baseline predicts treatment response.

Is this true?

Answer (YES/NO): YES